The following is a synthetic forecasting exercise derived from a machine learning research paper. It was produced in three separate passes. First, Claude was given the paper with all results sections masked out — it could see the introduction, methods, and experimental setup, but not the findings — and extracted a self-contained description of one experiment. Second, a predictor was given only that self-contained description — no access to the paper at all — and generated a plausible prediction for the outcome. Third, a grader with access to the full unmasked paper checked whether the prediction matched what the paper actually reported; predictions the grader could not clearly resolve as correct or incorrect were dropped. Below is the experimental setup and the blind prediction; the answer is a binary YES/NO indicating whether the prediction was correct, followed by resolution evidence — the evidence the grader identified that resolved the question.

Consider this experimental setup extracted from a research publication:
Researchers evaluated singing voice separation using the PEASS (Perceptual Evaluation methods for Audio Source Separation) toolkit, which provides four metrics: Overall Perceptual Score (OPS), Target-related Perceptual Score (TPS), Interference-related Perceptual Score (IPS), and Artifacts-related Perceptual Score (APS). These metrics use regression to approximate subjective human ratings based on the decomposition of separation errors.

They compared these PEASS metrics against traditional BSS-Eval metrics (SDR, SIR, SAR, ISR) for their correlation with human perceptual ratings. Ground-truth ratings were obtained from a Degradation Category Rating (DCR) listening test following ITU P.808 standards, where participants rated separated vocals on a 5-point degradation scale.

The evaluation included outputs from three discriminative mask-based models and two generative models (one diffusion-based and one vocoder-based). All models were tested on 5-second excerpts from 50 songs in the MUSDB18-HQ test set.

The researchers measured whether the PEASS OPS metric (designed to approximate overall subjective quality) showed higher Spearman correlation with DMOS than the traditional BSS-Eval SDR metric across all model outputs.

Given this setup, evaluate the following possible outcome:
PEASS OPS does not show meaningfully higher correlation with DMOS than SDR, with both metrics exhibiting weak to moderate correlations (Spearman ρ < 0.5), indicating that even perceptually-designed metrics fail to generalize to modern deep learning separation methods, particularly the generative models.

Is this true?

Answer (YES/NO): NO